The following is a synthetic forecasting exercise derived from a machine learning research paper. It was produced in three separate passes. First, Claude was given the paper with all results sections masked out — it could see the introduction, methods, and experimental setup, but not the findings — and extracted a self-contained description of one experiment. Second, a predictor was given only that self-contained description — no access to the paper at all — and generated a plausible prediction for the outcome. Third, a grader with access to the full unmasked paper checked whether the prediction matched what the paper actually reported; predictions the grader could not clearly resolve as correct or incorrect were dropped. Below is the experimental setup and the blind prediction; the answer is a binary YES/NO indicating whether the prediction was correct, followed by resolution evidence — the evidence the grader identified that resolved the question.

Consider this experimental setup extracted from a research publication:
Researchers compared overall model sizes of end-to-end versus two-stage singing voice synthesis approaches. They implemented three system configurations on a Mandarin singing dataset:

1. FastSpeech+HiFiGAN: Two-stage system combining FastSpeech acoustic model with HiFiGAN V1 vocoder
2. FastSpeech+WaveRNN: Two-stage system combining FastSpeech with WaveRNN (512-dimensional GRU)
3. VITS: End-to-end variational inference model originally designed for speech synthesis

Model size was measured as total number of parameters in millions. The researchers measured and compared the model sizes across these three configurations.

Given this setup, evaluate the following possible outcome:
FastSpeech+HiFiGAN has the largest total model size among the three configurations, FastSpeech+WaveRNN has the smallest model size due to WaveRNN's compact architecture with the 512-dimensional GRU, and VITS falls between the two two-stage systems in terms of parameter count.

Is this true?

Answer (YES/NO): NO